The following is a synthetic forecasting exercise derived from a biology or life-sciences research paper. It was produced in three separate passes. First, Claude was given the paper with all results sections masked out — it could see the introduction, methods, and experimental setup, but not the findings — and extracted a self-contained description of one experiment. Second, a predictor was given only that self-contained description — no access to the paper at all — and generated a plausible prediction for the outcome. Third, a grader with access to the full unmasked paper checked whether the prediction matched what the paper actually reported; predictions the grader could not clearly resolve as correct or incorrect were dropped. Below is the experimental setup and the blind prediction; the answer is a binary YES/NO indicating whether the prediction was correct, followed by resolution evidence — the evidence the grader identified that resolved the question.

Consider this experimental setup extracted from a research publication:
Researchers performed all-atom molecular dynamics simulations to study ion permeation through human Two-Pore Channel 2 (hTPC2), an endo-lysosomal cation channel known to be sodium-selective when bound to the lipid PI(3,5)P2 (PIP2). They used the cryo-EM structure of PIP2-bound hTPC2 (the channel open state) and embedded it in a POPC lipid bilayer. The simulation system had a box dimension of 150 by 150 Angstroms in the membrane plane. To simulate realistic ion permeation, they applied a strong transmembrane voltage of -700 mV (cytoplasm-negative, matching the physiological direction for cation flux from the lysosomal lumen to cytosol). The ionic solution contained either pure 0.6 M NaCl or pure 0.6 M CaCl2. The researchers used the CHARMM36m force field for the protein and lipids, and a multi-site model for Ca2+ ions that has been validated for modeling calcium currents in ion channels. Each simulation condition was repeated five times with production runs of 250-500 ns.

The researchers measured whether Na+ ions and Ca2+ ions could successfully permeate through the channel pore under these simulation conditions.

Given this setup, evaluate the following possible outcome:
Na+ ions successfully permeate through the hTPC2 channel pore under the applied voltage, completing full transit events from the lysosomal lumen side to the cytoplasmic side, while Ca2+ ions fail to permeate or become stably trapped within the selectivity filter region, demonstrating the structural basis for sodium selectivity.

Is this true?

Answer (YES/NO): NO